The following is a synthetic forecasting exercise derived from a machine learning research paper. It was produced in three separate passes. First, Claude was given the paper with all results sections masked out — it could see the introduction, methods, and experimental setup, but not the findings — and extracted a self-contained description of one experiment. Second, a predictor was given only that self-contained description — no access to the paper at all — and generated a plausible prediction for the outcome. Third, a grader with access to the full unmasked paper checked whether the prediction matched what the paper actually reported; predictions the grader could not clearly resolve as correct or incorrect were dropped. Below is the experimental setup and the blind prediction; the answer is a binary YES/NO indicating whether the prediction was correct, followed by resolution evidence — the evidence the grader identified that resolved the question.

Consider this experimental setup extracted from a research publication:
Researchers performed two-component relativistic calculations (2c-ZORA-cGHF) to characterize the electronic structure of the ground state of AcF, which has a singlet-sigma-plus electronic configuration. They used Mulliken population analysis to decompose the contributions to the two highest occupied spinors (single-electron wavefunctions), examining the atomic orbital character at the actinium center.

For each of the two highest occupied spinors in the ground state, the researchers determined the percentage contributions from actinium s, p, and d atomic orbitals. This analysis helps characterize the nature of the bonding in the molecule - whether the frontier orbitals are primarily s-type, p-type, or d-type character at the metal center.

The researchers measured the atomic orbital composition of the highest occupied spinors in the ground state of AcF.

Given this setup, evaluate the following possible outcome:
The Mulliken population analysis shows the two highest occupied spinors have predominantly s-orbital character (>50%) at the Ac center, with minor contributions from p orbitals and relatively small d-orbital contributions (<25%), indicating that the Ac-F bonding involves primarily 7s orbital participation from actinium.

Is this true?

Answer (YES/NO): YES